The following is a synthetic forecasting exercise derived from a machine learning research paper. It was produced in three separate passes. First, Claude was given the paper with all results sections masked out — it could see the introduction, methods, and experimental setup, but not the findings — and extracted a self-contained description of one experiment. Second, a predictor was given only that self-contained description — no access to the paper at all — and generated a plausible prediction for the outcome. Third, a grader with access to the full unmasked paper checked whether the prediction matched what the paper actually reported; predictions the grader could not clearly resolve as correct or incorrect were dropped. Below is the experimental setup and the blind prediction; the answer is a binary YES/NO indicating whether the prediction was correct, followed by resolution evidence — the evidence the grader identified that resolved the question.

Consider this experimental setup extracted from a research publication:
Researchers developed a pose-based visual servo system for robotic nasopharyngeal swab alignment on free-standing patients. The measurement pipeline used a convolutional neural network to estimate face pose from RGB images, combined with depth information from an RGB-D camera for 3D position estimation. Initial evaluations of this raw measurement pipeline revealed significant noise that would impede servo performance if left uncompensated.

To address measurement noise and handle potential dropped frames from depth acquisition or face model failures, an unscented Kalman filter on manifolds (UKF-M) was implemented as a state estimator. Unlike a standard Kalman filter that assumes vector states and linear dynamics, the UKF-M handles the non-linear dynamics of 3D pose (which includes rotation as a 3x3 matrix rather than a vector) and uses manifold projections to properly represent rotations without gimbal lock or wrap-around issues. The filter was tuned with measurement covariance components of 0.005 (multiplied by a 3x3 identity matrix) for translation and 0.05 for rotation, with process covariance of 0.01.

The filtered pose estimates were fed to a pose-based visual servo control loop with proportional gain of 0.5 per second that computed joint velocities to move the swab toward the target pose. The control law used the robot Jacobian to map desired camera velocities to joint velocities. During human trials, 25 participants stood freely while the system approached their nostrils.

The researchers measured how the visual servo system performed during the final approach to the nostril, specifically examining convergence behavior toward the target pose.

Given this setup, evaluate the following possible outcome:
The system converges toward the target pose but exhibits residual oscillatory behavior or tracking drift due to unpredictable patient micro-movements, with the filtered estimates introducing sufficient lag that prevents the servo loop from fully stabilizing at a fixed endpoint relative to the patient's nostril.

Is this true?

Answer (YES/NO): NO